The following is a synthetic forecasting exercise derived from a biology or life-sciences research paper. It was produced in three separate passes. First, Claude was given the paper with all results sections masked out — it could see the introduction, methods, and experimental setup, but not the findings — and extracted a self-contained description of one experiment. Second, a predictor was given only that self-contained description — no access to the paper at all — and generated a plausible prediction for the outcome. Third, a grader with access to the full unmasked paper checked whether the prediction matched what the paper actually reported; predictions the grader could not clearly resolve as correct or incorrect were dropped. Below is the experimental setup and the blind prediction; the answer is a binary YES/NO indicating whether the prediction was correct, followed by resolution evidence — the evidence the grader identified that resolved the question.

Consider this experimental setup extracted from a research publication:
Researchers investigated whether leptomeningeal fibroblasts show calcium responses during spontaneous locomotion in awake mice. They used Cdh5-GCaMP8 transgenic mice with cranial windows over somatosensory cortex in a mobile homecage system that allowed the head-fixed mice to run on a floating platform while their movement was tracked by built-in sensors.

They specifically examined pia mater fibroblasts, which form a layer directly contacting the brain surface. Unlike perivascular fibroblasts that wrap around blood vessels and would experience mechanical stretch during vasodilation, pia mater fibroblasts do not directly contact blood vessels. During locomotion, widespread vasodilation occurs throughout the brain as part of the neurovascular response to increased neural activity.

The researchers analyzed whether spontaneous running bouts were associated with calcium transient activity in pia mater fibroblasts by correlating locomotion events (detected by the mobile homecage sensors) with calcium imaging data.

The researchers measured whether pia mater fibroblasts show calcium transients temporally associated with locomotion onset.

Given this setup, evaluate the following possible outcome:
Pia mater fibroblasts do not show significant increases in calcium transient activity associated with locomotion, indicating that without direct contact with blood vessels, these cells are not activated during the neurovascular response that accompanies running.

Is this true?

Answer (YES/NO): NO